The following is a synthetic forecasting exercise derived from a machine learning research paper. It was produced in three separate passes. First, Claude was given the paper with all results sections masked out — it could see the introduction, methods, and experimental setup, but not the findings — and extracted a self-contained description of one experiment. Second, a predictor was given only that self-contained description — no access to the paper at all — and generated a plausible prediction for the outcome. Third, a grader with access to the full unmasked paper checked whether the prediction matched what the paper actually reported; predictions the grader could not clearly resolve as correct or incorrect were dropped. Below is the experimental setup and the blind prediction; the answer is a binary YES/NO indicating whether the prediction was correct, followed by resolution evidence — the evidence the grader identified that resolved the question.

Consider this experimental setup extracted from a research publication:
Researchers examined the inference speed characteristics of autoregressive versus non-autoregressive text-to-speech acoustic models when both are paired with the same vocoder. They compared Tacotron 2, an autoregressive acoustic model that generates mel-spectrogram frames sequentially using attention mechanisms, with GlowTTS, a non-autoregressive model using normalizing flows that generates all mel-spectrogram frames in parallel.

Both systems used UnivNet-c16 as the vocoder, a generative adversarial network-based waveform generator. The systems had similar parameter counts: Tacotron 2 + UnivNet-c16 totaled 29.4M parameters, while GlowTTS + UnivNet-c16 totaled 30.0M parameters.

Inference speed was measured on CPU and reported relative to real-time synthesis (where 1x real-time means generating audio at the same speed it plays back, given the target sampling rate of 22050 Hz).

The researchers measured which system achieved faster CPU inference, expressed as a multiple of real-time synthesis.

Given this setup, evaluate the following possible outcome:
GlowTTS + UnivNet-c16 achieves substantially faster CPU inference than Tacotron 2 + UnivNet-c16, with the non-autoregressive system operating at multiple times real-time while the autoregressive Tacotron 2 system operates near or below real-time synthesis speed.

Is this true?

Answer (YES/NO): YES